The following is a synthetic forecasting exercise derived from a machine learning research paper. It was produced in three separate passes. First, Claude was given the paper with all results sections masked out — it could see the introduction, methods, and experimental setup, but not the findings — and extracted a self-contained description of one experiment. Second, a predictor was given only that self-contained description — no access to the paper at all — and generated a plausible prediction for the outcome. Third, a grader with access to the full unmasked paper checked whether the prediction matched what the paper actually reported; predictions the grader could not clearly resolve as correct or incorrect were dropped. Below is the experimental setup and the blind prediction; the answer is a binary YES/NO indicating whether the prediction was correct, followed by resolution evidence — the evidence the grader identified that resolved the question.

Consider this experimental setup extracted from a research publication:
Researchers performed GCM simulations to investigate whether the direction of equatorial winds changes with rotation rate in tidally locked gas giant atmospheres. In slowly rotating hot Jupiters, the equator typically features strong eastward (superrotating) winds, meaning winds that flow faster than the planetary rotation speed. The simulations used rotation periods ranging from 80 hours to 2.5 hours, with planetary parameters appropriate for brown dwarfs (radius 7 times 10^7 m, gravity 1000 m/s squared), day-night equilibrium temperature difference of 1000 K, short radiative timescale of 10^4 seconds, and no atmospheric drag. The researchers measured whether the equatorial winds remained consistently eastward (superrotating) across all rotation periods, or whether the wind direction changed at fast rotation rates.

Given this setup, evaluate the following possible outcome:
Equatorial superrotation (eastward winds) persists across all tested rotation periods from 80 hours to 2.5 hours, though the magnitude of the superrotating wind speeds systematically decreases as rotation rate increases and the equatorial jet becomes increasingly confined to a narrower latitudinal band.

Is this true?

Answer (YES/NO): NO